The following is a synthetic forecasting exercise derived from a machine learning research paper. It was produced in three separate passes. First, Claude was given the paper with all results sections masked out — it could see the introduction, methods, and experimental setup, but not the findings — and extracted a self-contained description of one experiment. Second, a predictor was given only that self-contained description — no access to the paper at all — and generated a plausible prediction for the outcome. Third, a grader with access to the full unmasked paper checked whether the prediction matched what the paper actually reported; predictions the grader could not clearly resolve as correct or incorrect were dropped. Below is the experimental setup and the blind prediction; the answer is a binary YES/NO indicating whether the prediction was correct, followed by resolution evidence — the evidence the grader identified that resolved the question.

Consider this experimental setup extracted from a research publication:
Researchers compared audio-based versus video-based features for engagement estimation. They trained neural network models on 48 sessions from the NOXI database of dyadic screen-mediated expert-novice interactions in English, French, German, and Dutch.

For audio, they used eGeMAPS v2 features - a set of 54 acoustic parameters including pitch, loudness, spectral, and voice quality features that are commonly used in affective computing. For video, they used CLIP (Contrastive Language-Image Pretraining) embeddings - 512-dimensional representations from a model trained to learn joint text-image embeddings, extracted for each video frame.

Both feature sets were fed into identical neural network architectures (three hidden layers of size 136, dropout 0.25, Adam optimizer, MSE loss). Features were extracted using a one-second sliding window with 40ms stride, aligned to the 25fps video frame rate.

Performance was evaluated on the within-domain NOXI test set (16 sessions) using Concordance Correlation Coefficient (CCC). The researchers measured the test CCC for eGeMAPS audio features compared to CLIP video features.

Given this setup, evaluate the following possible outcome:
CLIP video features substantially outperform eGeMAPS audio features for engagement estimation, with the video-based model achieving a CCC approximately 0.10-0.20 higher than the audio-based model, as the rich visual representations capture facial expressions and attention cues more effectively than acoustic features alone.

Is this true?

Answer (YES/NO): NO